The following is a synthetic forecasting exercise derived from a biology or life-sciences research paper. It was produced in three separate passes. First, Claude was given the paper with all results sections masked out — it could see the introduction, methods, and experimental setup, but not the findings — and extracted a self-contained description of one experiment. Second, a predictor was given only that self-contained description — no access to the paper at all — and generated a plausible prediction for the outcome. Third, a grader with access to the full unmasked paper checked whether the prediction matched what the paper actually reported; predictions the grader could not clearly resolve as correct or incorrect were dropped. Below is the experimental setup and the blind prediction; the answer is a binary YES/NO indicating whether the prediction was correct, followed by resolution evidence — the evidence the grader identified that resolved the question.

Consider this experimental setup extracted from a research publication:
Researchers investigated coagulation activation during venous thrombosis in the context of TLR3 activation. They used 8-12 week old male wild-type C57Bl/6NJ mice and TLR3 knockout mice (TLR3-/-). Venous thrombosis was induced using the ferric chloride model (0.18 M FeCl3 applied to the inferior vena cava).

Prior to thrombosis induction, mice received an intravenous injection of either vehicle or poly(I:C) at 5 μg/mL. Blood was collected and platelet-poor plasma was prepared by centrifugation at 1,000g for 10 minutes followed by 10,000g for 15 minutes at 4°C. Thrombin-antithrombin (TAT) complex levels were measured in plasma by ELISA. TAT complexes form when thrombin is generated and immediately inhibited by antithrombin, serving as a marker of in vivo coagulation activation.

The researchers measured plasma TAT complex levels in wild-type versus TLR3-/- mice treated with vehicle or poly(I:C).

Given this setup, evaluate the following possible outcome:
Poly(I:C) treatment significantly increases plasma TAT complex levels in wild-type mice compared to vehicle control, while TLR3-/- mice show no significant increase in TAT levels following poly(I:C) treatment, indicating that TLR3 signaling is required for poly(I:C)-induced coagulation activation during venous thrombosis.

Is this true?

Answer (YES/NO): NO